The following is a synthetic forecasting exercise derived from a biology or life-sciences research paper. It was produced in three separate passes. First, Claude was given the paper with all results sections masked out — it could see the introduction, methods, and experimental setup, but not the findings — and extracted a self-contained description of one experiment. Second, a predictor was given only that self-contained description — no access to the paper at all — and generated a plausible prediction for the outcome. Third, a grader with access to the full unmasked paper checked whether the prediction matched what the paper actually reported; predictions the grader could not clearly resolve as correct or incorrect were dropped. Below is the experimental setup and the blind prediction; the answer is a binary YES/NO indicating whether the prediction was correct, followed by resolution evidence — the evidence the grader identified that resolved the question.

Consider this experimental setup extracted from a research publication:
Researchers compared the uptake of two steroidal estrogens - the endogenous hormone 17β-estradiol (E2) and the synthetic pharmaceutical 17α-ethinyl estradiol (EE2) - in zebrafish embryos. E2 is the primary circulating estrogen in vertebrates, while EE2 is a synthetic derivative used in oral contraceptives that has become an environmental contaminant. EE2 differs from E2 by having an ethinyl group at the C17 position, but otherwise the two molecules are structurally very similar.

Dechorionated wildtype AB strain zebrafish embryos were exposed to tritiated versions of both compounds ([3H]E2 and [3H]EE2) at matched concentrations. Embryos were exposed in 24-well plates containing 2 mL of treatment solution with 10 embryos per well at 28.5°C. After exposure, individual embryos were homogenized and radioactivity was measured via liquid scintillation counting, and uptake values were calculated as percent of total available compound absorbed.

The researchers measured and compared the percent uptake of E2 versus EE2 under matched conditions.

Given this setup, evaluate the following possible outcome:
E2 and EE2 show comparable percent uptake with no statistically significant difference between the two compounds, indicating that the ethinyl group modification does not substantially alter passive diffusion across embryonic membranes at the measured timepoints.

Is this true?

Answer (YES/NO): NO